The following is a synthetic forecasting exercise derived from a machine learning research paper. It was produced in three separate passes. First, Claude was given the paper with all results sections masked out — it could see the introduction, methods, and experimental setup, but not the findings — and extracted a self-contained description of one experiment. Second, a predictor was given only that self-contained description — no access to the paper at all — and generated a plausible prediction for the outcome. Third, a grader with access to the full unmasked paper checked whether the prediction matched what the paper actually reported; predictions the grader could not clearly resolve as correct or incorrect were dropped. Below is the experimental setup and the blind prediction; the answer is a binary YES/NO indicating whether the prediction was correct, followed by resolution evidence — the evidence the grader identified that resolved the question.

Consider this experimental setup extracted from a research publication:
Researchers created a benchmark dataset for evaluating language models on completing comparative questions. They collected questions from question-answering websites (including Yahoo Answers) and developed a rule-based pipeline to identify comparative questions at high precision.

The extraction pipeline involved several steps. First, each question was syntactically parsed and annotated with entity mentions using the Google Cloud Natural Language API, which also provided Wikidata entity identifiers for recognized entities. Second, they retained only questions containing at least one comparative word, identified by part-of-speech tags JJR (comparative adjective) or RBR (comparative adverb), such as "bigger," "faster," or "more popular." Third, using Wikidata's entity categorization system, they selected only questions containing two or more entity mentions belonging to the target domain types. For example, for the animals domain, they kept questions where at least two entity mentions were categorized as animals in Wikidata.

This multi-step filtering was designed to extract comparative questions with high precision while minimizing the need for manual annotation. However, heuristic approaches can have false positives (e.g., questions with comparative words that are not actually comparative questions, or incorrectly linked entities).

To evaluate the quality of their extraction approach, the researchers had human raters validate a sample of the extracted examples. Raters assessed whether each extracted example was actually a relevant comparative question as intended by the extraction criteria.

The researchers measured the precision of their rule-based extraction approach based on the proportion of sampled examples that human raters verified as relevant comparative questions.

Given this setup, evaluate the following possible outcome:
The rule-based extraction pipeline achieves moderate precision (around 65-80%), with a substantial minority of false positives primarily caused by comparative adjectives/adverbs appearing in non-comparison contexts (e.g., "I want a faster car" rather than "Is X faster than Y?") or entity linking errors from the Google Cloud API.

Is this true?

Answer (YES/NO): NO